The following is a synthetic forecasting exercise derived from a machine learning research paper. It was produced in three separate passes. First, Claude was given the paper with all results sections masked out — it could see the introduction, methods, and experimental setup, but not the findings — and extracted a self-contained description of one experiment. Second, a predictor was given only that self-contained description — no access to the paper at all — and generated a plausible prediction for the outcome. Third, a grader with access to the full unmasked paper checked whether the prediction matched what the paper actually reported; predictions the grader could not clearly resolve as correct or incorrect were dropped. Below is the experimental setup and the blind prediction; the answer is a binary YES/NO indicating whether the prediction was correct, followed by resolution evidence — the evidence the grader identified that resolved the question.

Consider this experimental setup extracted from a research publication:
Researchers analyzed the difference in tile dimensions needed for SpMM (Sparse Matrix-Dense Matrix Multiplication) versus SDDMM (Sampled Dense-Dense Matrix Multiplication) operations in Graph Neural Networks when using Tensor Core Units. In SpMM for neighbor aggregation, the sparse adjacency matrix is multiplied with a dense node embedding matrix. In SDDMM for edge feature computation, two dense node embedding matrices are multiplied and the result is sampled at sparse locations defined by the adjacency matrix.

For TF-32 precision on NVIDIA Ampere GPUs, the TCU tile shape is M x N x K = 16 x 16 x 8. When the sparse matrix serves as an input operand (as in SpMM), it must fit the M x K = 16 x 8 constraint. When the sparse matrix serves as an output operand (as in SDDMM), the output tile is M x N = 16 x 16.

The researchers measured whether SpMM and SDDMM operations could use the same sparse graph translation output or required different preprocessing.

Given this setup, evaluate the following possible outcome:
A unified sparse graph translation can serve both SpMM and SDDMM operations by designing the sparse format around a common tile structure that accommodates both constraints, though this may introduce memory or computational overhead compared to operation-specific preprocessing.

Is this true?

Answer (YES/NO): YES